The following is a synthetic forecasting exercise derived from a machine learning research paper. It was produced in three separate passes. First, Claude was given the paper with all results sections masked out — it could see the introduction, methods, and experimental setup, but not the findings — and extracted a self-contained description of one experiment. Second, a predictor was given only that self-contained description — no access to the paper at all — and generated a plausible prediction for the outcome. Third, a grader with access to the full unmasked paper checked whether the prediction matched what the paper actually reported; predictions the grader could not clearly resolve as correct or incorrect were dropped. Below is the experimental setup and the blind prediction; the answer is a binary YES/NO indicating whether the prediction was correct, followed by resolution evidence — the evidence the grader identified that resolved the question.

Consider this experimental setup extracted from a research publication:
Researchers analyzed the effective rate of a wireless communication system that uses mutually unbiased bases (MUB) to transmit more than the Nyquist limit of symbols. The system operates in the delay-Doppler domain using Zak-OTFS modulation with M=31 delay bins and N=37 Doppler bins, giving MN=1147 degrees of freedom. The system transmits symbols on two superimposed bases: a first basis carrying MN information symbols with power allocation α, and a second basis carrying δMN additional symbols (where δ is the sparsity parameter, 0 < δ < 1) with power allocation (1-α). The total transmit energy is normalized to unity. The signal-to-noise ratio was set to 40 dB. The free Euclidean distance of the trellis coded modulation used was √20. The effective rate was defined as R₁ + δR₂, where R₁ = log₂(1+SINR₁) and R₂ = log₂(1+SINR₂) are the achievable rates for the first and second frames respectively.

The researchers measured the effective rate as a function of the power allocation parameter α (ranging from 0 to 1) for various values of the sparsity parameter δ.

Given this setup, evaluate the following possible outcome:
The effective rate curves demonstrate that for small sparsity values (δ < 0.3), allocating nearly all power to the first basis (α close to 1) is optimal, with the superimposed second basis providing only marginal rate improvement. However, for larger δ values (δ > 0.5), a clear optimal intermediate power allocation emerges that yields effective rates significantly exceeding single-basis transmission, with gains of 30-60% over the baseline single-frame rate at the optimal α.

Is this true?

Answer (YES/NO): NO